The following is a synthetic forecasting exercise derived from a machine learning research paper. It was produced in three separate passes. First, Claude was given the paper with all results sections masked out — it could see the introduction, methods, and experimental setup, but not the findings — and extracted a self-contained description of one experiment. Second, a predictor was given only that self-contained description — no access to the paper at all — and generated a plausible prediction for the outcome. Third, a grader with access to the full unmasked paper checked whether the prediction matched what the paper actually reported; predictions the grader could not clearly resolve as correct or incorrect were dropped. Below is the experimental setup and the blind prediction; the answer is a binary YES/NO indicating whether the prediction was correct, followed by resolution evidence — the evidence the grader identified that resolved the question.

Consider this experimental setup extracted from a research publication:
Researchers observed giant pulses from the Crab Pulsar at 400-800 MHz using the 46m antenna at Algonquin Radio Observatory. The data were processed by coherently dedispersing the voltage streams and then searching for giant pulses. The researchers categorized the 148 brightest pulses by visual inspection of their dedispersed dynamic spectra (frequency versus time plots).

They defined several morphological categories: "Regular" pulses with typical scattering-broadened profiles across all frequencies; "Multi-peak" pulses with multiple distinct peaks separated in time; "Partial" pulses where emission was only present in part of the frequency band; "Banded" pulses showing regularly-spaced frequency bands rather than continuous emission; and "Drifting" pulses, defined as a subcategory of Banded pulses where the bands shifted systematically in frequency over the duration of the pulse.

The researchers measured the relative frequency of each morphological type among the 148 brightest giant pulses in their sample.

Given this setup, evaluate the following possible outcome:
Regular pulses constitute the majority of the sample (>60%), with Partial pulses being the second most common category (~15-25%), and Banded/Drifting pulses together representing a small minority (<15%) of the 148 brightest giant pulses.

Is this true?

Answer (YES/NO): NO